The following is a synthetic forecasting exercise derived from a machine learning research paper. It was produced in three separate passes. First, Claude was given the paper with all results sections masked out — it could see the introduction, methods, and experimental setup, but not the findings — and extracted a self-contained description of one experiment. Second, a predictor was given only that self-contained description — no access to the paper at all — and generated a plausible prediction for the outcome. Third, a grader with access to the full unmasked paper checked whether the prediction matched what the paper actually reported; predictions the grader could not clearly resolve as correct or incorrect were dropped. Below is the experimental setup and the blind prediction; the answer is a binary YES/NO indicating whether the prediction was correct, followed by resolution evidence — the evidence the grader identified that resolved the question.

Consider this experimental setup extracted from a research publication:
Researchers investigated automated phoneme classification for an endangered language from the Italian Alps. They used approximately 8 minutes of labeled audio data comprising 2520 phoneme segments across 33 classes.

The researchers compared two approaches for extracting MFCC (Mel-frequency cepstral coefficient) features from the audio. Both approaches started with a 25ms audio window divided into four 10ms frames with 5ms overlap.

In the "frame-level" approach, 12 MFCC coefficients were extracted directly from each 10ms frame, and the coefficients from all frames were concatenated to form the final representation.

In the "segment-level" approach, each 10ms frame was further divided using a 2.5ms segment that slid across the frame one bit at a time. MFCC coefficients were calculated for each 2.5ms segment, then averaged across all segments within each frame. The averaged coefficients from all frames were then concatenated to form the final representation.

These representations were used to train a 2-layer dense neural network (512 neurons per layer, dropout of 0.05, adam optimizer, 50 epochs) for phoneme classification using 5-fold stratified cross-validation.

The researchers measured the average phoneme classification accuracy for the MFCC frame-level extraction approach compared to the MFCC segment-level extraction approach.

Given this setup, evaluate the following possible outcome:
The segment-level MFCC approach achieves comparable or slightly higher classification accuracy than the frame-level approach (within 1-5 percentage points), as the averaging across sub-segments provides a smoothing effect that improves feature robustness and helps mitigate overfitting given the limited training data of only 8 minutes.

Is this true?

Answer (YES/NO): YES